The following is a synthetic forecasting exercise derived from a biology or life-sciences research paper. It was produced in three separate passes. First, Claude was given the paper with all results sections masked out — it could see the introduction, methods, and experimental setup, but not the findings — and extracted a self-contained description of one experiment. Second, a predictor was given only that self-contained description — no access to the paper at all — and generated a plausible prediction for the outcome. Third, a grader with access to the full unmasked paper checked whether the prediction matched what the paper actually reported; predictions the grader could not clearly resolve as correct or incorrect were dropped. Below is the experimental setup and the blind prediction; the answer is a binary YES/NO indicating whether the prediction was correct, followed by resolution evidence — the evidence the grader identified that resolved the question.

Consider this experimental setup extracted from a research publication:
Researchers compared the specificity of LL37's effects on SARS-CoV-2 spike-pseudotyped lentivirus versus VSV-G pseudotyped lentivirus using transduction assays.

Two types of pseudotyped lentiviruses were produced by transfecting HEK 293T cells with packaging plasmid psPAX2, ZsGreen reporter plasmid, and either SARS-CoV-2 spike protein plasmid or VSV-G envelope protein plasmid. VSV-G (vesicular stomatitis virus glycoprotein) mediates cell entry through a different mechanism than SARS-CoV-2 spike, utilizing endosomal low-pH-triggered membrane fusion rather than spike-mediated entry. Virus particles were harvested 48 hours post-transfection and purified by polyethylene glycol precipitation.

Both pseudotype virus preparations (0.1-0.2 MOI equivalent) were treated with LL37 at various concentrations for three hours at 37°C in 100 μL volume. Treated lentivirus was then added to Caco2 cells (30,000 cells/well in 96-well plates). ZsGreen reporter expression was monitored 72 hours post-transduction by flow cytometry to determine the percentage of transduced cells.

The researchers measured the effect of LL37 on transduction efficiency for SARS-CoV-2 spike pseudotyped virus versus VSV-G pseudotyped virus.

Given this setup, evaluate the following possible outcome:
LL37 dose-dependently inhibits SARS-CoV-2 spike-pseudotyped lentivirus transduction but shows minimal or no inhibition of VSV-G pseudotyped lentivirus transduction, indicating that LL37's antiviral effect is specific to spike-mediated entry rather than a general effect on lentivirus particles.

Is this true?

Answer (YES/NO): NO